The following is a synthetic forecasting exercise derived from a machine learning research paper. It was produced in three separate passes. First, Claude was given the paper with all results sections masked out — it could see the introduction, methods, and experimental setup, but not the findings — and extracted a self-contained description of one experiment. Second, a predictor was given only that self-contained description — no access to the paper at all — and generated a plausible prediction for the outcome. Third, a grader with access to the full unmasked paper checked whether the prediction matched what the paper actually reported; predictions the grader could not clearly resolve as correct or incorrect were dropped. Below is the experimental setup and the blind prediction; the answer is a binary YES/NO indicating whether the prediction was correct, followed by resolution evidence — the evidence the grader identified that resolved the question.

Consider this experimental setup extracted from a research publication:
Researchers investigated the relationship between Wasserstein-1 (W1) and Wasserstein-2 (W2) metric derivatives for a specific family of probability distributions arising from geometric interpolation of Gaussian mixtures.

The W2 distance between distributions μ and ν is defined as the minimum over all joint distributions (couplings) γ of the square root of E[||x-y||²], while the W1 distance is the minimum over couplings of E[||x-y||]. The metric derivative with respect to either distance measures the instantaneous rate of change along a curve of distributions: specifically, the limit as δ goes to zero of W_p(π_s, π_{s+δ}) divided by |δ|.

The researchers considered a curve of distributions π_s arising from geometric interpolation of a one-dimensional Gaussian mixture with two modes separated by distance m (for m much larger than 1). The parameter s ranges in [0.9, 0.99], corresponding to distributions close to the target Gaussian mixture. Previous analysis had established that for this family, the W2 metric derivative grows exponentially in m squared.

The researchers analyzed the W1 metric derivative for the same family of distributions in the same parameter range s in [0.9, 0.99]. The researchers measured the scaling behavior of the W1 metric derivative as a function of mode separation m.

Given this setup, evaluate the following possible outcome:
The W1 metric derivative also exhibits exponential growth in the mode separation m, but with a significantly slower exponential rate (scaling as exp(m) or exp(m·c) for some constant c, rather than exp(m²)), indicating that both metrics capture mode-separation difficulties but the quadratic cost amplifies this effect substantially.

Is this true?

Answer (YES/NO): NO